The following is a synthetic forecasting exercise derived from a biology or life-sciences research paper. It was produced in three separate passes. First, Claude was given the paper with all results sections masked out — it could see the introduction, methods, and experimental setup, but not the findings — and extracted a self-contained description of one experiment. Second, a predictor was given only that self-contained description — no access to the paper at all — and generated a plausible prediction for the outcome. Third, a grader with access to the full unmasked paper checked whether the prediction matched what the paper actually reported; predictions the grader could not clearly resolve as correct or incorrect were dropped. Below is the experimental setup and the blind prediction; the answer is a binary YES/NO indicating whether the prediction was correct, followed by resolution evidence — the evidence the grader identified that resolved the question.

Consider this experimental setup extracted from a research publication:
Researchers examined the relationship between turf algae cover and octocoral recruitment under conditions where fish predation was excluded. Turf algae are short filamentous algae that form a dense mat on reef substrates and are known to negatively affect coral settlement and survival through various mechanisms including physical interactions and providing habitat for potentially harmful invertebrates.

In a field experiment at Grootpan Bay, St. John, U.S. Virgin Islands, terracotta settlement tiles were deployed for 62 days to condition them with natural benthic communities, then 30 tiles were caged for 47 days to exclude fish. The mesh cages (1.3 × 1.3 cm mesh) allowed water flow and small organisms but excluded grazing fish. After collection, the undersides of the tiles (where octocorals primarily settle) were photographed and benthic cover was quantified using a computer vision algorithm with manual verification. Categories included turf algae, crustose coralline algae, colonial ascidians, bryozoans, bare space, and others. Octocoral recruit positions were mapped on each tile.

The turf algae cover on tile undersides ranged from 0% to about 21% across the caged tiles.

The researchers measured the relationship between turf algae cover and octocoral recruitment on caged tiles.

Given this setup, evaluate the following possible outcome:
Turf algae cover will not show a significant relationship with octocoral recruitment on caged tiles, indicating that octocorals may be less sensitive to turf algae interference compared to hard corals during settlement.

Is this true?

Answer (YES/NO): NO